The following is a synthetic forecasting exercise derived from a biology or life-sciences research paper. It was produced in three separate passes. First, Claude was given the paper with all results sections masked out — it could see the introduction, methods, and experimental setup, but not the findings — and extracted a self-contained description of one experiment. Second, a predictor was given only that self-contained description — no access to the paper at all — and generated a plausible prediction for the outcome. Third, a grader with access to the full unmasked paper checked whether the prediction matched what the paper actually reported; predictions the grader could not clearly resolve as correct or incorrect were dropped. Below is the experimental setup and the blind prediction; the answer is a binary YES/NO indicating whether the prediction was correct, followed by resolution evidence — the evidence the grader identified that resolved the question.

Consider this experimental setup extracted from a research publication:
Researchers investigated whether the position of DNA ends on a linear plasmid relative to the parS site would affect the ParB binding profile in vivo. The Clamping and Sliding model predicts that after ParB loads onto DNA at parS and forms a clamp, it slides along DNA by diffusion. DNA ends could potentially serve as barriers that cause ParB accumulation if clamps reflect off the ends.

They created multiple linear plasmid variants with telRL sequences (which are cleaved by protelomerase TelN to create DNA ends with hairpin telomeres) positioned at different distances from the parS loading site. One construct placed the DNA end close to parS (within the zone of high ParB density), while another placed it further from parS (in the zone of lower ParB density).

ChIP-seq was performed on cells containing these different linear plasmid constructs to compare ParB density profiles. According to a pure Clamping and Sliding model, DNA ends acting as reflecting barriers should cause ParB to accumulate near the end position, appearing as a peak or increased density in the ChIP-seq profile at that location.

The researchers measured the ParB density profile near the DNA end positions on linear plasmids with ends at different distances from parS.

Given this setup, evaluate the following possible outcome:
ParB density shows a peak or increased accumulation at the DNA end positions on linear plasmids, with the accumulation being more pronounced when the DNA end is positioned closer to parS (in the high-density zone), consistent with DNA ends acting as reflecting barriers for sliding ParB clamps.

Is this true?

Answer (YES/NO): NO